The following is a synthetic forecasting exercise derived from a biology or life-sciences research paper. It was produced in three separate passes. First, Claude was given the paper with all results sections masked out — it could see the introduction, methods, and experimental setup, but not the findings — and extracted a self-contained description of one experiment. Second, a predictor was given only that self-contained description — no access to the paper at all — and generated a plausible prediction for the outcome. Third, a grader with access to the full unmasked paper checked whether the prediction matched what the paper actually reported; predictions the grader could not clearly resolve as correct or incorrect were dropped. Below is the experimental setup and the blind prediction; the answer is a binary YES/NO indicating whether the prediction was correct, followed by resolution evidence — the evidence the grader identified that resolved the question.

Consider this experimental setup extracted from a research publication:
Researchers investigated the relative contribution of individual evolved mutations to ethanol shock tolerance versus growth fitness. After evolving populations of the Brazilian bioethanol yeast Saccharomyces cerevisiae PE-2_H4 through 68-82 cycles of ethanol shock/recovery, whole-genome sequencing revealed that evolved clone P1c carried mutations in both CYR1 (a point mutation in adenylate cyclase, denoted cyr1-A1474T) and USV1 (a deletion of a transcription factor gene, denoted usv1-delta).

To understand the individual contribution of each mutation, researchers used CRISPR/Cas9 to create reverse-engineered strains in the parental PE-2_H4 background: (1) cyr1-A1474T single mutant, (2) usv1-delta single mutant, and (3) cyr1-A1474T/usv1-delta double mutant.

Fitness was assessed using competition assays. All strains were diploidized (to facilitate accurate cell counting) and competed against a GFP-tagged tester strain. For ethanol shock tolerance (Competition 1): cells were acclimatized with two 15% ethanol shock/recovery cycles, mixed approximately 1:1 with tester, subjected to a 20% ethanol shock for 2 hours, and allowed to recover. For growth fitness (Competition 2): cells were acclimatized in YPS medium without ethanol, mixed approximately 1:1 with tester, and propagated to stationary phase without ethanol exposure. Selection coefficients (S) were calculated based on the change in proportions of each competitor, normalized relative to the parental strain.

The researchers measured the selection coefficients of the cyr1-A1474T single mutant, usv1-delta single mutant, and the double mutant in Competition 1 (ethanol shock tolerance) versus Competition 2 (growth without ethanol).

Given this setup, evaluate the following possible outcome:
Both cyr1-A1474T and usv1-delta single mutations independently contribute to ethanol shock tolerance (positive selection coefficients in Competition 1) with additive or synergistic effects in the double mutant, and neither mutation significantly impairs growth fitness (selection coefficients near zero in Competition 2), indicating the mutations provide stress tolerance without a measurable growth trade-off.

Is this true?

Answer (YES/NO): YES